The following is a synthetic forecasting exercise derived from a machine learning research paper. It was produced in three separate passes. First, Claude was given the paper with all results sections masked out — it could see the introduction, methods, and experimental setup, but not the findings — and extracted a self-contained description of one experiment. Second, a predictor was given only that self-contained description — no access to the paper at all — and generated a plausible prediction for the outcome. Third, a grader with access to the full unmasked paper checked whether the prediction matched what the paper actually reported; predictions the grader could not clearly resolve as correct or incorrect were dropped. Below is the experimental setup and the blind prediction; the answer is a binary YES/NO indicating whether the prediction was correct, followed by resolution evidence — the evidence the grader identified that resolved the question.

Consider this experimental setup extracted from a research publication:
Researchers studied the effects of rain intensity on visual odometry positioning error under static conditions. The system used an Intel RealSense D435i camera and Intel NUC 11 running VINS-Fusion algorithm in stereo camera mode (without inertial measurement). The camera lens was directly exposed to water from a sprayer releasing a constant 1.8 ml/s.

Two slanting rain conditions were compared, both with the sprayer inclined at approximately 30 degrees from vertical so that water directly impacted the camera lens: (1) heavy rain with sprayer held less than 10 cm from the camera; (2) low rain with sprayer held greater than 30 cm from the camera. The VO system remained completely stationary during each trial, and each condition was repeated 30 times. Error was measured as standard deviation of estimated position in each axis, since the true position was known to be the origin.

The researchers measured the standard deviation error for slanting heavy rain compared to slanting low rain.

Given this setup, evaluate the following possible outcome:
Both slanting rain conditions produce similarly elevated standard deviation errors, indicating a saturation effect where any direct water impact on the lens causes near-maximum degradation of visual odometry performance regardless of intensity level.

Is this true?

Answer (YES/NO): NO